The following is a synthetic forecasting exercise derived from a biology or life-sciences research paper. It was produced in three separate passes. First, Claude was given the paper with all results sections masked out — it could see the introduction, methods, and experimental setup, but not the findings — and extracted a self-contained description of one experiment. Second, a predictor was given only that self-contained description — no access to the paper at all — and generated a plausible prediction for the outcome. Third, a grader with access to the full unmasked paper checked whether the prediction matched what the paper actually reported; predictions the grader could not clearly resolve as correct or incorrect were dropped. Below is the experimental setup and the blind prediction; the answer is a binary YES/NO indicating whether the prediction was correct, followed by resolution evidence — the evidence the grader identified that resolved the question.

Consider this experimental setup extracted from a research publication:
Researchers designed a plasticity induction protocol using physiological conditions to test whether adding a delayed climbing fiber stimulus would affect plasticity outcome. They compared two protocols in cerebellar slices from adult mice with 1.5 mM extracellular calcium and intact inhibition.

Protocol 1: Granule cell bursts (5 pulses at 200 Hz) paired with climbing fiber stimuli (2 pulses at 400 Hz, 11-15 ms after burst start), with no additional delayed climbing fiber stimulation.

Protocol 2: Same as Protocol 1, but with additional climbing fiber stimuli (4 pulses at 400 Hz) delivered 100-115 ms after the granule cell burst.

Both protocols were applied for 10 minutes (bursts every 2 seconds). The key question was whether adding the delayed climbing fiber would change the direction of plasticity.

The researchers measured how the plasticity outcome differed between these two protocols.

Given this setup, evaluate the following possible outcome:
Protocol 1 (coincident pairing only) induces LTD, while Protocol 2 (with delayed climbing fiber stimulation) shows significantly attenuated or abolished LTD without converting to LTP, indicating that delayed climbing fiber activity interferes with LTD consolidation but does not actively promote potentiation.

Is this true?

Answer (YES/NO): NO